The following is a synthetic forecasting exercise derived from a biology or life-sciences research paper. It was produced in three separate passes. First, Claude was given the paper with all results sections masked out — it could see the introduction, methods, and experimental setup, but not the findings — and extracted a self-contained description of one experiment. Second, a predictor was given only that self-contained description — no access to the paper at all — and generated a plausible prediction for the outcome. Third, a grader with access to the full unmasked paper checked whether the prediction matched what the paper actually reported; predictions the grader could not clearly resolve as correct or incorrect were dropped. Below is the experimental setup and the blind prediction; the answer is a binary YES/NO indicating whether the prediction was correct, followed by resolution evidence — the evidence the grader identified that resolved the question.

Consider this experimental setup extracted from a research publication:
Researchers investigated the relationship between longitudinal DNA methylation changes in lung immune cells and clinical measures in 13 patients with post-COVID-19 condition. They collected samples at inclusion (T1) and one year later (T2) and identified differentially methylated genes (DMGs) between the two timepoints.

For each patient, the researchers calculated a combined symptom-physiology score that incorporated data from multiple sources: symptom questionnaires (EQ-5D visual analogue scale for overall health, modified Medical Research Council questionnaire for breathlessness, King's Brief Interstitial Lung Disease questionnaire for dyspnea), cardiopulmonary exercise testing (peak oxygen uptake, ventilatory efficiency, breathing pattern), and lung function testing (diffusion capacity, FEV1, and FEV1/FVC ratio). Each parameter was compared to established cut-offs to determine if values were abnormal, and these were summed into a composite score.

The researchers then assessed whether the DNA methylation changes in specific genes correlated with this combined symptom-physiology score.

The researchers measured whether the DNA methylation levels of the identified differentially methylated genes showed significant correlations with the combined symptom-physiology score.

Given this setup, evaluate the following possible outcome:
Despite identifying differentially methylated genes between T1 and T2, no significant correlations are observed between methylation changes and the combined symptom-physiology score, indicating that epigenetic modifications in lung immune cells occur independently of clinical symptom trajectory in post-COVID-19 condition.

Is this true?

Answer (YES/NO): NO